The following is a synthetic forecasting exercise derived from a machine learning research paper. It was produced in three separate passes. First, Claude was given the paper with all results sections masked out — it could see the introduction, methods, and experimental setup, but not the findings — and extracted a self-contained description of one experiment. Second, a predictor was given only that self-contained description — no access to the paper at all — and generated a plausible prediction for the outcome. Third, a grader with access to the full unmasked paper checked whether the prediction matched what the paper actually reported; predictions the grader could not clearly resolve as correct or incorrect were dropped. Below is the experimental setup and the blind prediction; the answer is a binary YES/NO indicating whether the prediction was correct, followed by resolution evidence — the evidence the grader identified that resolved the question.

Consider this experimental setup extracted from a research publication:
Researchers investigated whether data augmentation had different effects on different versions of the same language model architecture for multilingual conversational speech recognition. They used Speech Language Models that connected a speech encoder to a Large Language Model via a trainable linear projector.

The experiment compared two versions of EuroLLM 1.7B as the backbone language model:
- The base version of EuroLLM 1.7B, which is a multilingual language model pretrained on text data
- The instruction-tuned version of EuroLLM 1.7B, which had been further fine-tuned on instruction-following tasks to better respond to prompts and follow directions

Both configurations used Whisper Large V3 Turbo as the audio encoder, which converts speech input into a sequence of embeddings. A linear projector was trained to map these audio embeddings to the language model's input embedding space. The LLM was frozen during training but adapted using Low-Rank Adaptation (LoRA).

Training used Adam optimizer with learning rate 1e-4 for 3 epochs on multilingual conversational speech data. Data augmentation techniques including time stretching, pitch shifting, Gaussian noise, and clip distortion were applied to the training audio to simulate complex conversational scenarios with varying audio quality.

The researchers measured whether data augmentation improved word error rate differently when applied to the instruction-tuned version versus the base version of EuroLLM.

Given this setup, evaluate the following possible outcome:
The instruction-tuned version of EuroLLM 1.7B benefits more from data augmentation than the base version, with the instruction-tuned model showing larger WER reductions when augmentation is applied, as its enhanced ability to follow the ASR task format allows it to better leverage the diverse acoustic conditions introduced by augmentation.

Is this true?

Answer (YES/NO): YES